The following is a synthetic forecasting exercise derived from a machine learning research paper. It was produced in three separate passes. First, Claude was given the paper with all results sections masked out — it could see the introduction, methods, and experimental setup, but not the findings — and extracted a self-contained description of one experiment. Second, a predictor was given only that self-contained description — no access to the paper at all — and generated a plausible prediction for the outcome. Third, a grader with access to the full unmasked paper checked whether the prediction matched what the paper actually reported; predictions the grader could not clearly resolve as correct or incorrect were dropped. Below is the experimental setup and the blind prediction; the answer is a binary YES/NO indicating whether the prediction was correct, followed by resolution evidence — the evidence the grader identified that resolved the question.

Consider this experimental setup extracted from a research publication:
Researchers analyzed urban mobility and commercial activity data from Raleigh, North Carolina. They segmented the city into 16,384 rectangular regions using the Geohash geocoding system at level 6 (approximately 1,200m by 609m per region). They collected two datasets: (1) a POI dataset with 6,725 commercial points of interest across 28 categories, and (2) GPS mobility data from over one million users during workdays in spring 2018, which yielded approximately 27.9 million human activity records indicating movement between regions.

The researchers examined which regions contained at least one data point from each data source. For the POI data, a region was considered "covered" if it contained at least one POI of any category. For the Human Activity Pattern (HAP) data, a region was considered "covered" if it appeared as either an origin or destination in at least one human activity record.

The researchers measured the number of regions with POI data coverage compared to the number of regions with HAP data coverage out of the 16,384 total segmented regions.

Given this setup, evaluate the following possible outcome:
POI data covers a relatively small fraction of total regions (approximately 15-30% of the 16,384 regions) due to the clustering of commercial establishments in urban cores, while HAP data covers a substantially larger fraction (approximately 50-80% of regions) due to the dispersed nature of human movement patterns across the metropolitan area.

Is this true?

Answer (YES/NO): NO